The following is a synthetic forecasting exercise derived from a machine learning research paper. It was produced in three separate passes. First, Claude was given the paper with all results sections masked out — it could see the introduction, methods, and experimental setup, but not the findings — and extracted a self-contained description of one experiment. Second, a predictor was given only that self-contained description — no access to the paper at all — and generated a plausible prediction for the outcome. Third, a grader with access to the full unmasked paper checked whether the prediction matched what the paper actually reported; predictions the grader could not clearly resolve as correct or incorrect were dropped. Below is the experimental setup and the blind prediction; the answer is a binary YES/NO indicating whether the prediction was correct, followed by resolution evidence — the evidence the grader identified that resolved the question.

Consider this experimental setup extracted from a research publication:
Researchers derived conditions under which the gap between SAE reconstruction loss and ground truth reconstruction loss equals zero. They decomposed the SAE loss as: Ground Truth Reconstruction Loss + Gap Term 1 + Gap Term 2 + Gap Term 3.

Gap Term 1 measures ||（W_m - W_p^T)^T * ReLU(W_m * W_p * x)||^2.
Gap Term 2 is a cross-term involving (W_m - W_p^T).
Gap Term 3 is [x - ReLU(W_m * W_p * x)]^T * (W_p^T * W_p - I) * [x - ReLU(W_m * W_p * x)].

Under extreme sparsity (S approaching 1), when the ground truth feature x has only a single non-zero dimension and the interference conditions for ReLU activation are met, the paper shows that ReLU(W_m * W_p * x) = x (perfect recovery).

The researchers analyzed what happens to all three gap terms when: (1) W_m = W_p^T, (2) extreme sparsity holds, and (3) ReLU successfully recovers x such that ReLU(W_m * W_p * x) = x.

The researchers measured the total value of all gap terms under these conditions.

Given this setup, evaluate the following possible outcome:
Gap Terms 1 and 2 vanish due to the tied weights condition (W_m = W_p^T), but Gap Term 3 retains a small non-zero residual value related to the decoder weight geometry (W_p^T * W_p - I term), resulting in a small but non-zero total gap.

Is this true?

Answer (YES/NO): NO